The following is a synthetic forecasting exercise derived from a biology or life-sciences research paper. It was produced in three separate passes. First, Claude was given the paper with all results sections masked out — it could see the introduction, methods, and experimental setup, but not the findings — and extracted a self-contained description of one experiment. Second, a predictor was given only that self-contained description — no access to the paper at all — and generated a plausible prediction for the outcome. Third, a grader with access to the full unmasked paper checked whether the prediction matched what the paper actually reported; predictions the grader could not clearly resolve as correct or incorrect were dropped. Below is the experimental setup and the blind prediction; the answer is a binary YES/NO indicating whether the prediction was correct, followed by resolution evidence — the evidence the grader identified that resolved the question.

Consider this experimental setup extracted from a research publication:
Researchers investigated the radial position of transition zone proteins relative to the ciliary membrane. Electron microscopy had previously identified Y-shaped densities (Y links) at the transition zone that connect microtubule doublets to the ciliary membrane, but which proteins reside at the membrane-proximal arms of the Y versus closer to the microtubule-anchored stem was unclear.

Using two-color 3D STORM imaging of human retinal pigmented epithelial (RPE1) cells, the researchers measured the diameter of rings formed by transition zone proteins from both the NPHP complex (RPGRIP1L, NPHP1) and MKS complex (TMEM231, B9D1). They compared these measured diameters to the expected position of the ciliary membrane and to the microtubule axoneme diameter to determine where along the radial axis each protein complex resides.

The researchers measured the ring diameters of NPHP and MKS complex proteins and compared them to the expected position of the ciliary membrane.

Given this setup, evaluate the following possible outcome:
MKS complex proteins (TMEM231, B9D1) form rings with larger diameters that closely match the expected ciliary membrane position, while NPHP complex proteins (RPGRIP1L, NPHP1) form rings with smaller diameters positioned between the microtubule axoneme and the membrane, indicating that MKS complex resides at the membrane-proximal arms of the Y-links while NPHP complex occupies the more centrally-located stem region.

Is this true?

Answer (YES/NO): NO